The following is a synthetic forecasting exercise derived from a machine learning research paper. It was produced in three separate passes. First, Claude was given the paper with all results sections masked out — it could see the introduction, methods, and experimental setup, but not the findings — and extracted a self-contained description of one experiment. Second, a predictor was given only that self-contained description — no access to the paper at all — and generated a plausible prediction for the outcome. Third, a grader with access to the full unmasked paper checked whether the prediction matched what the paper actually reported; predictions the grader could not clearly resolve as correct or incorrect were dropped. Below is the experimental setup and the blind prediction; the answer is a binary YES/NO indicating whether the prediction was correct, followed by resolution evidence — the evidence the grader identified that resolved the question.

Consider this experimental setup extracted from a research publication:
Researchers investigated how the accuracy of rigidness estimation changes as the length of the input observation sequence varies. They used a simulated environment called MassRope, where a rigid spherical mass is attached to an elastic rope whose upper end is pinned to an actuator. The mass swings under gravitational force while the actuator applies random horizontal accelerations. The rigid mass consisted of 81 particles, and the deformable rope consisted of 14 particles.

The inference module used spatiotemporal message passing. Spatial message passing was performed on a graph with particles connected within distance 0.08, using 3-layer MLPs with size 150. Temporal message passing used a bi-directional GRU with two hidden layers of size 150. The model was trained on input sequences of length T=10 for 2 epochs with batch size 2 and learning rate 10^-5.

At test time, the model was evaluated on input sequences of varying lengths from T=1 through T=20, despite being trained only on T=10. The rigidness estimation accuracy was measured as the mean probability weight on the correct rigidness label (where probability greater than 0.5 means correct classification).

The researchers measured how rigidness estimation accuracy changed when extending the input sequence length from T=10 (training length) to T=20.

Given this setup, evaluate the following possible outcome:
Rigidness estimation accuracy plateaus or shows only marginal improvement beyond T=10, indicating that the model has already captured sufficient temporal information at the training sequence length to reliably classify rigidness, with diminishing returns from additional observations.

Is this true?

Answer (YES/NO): NO